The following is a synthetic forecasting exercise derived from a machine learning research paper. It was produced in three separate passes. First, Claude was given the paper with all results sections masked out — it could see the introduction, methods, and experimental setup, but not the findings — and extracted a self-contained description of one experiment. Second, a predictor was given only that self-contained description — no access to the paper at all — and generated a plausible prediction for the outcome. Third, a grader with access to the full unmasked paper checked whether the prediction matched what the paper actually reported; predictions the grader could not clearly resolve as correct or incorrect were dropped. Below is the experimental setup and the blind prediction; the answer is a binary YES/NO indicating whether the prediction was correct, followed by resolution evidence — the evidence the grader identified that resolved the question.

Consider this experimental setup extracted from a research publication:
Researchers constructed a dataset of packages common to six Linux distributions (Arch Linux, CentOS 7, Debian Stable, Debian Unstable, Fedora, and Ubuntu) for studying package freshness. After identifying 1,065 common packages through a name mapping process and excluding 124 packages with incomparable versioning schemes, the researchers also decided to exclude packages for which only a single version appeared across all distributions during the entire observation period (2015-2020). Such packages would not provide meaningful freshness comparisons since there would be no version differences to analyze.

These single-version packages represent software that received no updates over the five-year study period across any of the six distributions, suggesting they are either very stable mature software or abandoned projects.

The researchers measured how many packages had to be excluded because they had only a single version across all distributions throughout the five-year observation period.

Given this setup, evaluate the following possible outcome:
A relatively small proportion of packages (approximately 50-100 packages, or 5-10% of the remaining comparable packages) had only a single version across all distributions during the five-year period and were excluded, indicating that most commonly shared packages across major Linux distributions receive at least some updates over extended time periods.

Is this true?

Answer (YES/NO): YES